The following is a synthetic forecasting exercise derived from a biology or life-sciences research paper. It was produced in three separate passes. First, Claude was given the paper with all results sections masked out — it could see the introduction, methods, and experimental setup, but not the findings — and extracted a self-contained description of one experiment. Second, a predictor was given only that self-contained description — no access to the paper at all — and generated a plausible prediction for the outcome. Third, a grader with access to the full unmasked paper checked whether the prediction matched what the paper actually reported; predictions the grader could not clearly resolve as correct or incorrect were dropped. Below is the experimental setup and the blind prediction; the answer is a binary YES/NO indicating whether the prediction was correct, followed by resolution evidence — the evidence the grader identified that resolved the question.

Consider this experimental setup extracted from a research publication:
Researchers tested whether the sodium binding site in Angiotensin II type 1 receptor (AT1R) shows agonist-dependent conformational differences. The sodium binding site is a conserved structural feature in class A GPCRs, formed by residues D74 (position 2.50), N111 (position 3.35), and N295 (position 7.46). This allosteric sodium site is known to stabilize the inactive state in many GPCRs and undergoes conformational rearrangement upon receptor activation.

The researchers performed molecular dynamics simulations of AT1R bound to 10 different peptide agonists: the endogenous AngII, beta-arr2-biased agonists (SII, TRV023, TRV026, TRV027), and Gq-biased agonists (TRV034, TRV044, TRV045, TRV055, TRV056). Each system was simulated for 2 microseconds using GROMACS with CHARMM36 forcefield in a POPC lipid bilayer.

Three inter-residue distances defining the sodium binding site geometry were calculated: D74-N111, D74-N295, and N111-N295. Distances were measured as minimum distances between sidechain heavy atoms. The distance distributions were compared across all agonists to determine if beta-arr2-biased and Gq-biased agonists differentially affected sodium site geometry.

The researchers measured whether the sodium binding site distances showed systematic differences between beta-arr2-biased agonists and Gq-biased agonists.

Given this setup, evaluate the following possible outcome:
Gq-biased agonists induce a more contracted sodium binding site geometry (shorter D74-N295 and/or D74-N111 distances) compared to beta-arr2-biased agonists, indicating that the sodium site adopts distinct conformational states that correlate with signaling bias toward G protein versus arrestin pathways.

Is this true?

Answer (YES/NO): NO